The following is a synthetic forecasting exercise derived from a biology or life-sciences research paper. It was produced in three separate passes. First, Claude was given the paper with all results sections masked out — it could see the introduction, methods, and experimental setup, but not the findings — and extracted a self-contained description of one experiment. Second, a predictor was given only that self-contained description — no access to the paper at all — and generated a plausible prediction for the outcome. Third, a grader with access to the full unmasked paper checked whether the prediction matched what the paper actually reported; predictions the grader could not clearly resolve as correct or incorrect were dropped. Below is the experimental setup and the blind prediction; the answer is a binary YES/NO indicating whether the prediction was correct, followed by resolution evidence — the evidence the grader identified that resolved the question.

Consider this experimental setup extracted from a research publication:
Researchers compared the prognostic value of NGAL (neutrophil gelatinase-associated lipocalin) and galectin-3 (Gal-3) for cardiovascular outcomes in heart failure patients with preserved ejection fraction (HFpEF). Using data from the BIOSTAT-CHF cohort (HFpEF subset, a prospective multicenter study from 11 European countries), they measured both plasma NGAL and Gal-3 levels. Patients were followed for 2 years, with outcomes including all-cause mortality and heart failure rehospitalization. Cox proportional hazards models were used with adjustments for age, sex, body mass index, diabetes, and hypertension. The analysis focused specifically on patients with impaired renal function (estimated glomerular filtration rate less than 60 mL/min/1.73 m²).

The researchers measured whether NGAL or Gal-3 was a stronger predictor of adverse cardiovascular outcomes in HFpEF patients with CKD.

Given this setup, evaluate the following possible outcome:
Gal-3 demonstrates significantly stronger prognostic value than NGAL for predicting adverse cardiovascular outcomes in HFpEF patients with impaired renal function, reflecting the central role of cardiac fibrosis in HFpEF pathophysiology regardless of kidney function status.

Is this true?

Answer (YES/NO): NO